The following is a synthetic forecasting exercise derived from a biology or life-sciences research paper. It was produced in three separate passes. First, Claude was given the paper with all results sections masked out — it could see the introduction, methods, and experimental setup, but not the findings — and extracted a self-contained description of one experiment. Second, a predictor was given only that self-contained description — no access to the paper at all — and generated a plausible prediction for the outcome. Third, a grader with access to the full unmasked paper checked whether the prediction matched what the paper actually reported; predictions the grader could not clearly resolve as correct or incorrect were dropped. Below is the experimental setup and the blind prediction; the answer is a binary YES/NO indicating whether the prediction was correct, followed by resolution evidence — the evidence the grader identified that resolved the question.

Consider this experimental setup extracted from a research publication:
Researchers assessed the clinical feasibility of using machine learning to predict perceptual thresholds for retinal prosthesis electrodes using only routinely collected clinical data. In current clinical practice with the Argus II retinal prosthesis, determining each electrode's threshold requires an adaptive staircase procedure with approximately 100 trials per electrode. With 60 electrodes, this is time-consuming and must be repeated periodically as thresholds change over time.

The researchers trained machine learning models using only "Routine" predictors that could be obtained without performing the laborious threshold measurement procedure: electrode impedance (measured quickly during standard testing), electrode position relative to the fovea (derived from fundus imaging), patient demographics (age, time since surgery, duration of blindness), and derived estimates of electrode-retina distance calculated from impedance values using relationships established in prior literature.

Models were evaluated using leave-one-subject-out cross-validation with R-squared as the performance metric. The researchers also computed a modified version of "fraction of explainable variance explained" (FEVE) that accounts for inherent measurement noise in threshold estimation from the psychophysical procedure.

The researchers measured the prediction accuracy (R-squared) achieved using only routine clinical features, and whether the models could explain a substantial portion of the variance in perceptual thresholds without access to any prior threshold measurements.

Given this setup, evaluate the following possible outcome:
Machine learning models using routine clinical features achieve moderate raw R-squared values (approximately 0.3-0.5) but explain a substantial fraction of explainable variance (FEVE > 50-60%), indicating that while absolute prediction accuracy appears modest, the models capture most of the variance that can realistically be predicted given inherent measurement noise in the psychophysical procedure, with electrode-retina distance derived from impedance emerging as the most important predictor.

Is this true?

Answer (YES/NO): NO